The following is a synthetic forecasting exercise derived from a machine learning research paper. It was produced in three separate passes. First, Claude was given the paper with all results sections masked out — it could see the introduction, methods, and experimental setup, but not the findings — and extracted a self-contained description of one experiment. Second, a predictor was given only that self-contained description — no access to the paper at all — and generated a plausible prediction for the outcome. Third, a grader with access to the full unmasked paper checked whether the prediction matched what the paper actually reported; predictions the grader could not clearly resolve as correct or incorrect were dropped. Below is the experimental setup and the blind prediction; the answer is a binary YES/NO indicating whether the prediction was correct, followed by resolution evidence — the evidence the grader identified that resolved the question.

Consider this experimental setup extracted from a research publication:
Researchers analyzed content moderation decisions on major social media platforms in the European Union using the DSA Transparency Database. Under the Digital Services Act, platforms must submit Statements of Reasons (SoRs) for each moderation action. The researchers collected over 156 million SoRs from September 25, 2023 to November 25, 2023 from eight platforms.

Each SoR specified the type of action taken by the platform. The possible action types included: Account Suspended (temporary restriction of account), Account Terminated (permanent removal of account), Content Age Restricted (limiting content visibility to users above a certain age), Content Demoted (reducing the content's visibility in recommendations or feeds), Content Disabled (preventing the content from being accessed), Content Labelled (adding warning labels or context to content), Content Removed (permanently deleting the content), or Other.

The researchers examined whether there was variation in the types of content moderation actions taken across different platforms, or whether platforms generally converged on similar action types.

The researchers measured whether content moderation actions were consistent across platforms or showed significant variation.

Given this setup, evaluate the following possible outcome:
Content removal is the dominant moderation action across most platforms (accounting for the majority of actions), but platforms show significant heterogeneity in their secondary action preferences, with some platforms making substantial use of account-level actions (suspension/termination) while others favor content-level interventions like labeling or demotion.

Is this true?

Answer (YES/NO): NO